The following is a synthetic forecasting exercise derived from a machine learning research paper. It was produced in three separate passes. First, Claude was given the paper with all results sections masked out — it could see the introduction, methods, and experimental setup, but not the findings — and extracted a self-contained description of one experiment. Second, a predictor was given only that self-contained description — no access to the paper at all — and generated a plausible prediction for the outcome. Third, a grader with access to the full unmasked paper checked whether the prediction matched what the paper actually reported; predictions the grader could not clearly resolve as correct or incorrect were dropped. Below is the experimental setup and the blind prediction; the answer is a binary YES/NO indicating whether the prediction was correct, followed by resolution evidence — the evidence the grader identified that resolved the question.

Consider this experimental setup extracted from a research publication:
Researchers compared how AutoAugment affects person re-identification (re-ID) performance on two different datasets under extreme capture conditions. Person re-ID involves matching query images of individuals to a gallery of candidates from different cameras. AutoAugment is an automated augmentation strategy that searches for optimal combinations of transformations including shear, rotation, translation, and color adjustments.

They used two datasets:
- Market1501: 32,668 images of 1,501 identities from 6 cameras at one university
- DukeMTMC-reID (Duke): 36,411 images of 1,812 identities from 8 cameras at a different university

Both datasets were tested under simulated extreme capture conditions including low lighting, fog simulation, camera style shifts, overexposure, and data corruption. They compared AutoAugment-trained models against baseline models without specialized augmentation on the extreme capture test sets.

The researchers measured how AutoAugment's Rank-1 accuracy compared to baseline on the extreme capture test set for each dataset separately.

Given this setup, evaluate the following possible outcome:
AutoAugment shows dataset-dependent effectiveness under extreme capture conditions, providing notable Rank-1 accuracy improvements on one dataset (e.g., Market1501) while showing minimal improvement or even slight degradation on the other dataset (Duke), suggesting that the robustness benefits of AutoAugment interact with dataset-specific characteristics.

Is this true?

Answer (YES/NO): YES